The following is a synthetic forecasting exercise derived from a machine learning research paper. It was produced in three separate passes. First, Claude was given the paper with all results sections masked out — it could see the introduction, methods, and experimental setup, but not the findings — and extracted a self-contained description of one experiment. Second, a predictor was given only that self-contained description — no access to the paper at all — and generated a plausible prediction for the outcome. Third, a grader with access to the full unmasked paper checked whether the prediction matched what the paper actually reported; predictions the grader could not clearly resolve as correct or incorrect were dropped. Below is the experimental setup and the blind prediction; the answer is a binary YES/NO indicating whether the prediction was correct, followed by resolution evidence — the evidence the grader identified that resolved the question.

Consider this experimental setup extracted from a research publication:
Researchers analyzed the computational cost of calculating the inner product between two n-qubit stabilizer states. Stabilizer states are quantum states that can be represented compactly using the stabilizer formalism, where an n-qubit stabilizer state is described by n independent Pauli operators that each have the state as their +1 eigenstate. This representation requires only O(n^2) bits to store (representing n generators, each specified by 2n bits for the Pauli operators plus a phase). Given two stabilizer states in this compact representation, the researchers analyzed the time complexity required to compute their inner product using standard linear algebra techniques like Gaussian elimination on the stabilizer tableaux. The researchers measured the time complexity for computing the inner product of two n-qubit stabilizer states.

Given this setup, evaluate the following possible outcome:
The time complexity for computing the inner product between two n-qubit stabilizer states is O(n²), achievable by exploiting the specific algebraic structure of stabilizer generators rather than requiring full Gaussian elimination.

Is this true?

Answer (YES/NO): NO